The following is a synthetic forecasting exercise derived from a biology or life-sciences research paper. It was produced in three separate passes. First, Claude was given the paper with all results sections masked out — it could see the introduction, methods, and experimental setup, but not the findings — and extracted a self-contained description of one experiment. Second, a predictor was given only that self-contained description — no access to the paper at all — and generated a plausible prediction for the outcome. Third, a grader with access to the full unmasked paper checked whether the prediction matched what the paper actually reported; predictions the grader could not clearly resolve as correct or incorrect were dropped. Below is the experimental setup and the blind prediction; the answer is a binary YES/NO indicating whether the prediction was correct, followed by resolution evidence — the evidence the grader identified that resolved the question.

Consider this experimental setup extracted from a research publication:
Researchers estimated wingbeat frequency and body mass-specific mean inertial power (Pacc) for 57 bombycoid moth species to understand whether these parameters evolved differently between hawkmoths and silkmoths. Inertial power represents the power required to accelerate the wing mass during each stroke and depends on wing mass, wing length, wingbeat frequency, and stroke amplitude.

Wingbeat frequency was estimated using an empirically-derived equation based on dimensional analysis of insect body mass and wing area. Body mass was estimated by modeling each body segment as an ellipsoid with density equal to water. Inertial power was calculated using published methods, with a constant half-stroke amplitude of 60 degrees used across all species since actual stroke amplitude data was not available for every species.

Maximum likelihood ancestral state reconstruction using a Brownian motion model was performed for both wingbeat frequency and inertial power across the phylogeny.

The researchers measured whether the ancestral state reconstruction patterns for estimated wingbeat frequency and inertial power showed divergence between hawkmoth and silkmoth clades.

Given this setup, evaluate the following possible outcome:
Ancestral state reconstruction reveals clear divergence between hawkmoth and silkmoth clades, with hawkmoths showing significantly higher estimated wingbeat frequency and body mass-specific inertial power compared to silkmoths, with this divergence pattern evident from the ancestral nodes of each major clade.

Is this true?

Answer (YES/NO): NO